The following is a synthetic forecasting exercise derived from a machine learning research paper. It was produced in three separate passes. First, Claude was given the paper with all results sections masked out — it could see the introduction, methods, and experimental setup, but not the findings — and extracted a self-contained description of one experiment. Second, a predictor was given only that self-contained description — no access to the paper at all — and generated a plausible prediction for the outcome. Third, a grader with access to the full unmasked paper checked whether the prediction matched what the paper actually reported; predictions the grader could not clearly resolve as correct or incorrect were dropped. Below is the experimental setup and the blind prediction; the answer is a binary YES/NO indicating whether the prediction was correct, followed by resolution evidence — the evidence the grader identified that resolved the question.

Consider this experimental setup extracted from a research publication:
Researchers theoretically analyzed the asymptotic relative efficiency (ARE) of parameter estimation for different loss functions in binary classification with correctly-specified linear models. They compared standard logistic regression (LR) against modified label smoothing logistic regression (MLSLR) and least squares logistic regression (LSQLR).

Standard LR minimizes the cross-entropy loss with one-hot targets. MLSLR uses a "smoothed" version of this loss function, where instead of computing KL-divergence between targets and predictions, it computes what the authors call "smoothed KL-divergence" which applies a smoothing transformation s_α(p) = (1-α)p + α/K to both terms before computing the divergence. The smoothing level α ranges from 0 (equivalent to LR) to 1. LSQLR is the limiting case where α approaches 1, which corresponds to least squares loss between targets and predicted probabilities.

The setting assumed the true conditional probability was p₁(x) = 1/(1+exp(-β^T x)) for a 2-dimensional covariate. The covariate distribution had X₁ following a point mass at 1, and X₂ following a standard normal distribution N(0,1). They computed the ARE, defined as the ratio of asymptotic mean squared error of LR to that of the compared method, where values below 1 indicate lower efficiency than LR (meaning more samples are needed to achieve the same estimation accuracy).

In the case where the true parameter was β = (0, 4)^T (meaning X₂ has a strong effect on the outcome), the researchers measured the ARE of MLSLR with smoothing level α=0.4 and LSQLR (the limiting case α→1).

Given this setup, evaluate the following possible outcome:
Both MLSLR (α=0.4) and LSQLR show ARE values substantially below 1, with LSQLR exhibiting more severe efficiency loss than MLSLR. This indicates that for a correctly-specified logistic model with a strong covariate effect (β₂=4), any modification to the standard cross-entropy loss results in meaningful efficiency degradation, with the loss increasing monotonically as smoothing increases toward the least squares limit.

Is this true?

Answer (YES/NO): YES